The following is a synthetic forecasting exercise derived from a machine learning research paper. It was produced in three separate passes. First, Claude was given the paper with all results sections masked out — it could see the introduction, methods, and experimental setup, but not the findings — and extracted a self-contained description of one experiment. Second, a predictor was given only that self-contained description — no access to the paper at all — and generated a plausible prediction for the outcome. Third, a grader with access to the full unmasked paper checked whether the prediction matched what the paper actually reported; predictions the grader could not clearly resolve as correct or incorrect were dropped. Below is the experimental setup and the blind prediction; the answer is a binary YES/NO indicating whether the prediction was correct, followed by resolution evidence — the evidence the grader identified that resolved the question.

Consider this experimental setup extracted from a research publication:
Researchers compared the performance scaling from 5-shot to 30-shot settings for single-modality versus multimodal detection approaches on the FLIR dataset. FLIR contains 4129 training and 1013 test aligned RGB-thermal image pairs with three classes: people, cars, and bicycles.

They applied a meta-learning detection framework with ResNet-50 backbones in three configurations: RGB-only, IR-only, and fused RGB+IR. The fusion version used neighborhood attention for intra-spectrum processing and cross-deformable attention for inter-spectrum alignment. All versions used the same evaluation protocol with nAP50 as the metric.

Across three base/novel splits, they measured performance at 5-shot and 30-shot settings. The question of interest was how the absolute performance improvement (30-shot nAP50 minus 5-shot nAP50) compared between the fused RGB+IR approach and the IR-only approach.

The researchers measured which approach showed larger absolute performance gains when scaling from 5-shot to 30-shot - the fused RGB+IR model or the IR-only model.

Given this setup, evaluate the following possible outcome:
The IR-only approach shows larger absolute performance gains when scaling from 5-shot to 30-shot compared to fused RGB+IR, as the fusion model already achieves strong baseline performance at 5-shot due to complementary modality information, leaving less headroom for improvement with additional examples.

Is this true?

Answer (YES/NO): NO